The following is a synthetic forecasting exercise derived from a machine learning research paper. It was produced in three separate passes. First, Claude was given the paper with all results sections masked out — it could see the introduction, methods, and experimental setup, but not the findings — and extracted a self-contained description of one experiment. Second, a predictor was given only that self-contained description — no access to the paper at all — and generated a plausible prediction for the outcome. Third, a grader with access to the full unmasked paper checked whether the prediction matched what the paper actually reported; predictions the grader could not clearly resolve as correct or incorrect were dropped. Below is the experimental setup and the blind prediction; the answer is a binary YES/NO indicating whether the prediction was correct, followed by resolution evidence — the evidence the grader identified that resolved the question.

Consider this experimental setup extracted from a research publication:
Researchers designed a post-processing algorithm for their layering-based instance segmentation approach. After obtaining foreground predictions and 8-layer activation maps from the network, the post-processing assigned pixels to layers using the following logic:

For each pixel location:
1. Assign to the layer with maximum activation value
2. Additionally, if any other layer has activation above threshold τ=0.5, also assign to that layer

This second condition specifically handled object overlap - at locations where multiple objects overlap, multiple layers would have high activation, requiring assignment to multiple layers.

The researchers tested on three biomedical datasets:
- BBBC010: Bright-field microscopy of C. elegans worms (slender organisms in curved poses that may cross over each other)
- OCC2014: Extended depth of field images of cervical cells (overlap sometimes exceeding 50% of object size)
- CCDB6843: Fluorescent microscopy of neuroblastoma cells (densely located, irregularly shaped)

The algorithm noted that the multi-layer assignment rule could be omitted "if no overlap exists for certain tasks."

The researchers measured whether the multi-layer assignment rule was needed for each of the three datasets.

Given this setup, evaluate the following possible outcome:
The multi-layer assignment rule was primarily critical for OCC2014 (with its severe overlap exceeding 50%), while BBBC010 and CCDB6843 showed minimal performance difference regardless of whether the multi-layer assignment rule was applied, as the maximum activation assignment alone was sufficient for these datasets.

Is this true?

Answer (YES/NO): NO